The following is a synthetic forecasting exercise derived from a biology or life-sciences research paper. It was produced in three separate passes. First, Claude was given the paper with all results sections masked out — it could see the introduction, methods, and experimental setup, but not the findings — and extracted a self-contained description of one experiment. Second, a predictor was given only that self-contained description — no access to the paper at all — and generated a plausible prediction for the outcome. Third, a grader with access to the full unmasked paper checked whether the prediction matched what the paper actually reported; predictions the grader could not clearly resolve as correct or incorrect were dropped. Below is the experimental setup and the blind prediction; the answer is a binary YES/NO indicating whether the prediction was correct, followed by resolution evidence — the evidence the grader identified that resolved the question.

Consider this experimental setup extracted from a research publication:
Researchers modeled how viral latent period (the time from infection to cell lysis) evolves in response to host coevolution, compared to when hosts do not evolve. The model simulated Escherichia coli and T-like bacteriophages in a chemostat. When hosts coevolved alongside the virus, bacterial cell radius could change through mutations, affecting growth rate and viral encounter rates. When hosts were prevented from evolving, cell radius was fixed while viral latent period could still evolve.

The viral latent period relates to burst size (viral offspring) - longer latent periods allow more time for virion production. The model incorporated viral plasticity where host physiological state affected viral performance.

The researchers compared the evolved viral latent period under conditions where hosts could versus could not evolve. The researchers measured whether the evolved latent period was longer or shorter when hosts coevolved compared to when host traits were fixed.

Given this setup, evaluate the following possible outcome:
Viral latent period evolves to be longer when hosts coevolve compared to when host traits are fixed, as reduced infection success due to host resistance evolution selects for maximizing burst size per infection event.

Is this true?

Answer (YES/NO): NO